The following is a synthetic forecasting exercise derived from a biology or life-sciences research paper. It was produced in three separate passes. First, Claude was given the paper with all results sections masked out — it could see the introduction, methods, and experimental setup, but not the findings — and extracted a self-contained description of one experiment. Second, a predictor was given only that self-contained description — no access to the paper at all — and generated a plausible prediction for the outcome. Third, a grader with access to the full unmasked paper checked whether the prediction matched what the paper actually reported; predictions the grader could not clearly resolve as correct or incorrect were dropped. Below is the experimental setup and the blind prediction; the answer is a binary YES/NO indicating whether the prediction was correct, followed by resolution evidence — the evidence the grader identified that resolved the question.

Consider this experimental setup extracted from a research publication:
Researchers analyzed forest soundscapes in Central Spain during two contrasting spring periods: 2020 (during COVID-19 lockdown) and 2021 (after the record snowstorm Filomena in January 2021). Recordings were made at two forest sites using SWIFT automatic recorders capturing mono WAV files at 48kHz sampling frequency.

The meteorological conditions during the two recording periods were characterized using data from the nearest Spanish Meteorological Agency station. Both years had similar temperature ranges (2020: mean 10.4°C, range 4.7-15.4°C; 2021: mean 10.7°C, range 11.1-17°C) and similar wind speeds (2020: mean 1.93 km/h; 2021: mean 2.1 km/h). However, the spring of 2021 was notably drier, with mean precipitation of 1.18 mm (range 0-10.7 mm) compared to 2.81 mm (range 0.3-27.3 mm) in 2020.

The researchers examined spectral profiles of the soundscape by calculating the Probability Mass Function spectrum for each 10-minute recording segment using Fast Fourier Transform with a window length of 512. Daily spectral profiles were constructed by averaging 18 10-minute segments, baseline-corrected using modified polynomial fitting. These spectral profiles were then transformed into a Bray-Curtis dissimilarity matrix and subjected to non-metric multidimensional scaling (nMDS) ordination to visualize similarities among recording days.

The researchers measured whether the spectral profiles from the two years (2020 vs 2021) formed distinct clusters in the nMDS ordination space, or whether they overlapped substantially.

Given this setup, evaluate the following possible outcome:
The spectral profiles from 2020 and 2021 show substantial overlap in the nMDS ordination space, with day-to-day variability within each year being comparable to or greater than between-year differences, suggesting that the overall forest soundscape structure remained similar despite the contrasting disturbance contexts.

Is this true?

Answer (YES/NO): NO